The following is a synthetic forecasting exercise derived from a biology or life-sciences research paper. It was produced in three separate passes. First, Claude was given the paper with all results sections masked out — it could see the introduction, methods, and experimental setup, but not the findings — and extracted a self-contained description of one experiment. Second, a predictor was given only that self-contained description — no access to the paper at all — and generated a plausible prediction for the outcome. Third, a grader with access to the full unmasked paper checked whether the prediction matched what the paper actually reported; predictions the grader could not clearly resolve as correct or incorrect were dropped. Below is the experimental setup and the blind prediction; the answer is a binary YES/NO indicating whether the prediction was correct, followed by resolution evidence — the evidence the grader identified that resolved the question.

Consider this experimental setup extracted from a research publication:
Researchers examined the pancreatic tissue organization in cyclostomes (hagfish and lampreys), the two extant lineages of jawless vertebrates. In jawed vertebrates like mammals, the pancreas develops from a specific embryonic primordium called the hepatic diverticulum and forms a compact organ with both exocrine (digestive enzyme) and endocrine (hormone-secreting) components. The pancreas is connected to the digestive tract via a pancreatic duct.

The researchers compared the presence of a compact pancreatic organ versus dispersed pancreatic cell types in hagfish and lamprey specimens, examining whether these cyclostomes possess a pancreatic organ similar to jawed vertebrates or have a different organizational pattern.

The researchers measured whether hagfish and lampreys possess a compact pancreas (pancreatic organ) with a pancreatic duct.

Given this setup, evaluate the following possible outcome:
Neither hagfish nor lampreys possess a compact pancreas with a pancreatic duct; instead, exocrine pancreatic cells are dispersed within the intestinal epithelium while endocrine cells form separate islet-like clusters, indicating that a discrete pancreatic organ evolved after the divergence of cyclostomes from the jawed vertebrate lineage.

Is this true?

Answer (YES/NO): NO